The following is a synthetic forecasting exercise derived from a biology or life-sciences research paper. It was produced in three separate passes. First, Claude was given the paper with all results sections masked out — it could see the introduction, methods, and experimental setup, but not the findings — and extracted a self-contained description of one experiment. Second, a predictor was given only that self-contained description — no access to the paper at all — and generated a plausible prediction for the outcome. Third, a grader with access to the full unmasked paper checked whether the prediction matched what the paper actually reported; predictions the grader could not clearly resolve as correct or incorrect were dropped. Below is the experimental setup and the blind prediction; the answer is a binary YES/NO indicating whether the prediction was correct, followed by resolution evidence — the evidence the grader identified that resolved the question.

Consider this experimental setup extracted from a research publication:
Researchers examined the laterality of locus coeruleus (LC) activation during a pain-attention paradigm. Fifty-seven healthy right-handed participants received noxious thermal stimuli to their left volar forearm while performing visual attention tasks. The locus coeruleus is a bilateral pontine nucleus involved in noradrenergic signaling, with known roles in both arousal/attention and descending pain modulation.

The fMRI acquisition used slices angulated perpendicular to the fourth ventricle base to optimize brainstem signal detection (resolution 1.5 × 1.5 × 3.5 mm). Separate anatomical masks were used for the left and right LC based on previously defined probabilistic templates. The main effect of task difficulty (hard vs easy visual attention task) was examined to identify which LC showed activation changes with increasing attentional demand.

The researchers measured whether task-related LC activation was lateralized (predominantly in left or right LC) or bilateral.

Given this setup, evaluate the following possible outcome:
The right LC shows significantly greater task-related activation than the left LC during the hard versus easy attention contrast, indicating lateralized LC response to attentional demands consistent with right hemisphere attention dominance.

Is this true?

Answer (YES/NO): NO